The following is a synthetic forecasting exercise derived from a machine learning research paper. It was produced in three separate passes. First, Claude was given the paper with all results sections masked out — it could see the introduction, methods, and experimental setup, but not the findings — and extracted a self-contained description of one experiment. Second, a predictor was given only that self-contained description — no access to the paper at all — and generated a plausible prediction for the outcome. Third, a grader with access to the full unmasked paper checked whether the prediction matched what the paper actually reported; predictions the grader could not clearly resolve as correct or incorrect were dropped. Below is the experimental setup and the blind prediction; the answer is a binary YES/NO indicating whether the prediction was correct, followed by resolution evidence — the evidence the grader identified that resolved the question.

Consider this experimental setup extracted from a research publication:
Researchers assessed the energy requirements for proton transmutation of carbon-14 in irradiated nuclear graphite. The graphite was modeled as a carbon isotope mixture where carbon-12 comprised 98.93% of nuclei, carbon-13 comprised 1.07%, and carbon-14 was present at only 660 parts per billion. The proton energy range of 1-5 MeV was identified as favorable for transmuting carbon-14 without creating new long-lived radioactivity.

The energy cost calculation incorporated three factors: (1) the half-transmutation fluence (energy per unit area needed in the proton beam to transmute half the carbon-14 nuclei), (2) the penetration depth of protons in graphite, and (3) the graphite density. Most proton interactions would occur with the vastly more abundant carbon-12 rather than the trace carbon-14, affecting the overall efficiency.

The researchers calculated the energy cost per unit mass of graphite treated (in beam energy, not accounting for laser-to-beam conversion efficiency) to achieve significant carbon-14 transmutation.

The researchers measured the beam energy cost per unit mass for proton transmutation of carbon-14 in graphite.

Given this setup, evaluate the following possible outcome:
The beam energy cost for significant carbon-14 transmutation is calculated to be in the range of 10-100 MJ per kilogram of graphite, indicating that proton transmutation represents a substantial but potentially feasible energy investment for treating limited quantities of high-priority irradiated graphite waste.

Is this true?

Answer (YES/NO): NO